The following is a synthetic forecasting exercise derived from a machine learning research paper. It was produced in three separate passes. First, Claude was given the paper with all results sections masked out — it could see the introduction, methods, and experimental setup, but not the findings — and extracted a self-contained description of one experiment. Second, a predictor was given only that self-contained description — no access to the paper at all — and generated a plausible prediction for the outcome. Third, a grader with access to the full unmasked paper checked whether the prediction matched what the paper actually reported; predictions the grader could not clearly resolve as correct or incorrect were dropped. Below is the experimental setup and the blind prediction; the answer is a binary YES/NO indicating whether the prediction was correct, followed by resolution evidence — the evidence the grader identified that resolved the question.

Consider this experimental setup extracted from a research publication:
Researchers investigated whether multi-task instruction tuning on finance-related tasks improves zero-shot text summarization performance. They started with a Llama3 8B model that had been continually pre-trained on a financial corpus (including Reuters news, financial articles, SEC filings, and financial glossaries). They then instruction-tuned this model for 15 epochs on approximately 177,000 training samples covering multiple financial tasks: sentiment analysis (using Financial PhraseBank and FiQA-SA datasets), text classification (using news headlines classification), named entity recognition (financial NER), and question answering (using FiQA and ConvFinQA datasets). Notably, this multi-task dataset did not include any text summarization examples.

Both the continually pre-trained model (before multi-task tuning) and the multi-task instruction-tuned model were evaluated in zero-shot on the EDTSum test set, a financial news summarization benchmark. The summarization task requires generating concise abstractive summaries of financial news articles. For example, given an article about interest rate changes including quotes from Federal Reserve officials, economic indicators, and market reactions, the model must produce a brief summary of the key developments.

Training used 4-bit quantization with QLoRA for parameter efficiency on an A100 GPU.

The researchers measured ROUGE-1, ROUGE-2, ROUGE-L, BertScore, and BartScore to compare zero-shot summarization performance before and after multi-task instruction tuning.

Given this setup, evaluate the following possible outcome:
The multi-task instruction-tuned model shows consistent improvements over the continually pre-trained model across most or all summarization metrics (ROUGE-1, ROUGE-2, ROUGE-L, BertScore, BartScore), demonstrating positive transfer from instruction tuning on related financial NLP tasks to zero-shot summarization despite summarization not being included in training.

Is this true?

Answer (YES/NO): NO